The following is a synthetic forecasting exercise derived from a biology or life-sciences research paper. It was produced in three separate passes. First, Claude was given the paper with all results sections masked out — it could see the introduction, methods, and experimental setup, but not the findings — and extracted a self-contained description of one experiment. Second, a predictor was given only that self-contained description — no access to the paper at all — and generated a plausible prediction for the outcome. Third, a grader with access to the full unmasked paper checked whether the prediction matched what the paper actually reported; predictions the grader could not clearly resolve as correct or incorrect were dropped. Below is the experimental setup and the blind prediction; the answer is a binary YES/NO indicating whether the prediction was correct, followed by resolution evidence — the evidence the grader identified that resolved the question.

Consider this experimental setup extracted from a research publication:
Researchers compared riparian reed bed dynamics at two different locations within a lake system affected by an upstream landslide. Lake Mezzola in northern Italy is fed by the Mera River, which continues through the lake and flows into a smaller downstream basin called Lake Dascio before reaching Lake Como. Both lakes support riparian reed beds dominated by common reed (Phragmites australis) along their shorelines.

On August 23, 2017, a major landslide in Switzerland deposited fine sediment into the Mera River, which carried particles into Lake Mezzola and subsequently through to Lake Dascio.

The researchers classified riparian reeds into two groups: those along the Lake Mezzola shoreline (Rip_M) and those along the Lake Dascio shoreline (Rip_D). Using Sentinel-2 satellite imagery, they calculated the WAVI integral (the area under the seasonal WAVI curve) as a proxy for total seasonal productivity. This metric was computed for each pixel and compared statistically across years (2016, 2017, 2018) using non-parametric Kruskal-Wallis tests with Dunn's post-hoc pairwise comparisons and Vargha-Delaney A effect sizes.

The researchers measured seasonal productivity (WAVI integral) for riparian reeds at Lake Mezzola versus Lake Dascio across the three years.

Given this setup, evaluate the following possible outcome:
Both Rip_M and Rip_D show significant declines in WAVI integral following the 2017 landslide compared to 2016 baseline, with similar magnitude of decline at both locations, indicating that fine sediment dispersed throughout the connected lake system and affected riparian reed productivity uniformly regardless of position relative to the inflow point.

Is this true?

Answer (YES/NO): NO